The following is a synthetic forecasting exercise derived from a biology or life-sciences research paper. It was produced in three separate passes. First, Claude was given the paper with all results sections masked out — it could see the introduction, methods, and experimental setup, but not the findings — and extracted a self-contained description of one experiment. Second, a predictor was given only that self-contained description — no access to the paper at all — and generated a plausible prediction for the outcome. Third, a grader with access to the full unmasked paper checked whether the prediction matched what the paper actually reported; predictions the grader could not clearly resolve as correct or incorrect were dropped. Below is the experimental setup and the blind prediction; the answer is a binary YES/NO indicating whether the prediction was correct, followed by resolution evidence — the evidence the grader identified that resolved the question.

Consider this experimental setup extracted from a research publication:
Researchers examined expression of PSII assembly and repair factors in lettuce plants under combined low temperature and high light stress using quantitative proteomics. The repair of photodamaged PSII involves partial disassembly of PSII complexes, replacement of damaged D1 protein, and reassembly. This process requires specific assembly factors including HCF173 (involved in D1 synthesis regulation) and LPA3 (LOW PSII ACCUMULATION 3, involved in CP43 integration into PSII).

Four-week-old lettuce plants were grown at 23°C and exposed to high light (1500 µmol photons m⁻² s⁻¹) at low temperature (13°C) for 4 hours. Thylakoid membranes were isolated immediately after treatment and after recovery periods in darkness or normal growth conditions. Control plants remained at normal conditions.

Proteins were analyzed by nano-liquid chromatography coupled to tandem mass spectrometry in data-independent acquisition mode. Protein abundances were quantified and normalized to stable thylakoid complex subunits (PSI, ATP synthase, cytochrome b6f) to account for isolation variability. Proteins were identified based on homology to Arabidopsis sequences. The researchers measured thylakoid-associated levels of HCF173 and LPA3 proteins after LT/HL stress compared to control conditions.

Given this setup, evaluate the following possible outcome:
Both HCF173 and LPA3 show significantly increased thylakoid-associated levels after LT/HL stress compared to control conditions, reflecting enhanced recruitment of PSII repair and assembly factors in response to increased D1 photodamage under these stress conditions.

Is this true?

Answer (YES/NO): YES